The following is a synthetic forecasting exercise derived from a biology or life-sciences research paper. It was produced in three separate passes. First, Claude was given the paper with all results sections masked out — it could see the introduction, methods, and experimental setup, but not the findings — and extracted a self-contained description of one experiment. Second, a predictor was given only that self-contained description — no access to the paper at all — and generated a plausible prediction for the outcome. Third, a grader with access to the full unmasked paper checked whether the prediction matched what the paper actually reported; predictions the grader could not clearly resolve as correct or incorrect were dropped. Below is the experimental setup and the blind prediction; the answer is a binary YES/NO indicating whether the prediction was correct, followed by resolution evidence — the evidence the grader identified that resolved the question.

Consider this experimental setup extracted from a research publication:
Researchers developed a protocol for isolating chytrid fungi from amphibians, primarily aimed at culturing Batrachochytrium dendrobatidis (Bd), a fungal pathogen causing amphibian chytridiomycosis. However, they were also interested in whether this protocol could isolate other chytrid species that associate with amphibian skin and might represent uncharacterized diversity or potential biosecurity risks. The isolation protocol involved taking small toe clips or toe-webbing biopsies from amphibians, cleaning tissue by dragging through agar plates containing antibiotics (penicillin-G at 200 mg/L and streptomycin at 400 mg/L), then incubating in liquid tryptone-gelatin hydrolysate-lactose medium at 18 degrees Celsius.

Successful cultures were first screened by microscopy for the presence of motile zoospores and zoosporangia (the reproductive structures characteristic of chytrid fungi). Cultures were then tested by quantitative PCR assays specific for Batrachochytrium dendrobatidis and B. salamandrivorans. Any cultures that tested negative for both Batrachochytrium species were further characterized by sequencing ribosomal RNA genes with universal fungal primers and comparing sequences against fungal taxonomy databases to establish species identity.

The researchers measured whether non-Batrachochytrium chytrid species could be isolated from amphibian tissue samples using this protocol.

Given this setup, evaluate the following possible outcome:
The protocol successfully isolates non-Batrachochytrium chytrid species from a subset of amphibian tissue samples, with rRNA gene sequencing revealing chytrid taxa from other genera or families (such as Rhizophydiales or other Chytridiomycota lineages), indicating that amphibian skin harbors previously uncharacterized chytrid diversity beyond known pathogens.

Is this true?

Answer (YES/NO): YES